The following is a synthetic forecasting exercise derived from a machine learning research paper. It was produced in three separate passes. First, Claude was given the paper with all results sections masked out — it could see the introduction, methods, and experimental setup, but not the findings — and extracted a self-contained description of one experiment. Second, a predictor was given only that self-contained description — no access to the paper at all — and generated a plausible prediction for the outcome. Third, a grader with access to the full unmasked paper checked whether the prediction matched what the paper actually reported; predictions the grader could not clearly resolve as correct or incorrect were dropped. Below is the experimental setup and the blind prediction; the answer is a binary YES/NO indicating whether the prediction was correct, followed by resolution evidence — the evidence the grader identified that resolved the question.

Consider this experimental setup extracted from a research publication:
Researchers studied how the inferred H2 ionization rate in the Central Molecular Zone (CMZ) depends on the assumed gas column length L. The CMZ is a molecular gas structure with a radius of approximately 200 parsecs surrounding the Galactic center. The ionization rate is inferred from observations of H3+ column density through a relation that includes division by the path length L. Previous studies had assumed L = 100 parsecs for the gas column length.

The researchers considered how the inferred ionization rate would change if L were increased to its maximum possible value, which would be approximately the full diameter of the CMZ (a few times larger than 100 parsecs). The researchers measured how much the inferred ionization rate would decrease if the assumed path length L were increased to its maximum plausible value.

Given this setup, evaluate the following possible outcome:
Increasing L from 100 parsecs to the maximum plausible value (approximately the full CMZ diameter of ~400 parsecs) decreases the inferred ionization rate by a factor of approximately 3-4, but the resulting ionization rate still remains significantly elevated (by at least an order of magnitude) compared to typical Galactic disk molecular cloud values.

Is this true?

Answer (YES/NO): YES